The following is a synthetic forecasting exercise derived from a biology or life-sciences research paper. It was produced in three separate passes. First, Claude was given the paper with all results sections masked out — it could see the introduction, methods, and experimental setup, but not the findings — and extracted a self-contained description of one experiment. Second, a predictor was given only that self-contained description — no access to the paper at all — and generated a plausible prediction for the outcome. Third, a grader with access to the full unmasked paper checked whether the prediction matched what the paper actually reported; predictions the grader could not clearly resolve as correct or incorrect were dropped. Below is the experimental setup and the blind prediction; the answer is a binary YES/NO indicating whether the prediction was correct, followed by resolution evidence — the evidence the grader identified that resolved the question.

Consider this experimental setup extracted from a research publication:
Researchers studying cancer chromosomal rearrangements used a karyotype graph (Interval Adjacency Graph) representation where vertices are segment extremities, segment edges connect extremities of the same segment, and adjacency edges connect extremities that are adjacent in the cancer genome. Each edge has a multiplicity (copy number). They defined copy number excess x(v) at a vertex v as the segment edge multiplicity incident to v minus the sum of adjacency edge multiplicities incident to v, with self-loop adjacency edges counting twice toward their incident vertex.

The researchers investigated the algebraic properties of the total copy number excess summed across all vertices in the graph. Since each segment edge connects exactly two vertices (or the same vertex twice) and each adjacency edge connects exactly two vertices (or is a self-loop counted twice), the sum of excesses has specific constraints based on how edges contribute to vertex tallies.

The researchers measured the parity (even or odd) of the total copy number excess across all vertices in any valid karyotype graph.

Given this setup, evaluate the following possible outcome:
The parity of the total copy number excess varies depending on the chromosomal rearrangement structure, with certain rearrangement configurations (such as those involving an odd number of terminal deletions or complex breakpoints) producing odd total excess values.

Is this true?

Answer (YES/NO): NO